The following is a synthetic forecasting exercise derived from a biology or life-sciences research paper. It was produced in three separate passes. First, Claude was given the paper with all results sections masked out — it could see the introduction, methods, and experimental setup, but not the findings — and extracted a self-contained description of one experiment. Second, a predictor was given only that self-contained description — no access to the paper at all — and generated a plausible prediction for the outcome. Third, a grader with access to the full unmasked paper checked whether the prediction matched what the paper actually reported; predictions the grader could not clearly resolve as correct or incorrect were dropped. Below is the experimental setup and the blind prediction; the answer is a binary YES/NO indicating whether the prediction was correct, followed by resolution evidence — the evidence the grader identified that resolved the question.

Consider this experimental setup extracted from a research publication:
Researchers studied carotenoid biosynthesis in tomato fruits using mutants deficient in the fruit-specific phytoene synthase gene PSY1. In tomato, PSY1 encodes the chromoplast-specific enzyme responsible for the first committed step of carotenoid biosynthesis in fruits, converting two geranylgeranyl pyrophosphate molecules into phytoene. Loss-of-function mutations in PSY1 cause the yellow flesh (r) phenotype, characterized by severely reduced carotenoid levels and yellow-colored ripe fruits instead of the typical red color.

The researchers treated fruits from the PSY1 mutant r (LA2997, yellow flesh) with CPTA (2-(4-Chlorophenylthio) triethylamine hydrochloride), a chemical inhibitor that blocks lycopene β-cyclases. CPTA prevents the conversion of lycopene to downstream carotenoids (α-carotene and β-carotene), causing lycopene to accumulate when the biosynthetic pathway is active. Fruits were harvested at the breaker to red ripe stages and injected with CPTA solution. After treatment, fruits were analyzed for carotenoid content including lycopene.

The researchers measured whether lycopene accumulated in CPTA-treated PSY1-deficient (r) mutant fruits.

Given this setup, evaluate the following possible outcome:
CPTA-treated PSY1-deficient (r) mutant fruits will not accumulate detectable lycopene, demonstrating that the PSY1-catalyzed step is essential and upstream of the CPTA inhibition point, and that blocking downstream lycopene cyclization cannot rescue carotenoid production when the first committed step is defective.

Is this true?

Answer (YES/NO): NO